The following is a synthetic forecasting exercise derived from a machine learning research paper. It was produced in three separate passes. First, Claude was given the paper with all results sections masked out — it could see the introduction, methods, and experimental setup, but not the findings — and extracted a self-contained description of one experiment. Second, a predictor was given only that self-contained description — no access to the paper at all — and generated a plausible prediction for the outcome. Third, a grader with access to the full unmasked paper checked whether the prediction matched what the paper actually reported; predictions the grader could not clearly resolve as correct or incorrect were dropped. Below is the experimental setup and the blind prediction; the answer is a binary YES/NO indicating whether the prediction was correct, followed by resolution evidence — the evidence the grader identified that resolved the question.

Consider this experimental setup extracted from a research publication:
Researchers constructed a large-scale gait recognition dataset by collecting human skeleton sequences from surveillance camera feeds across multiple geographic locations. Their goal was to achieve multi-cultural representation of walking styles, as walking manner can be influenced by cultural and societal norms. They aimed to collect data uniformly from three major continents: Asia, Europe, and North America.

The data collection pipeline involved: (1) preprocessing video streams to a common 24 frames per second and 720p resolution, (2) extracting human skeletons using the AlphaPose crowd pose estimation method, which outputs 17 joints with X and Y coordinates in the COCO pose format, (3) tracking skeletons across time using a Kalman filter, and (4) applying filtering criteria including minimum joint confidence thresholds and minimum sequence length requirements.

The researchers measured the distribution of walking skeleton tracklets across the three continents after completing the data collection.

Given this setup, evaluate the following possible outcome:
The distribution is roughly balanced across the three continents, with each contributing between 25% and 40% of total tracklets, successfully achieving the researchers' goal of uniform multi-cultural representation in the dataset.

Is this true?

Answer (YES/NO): NO